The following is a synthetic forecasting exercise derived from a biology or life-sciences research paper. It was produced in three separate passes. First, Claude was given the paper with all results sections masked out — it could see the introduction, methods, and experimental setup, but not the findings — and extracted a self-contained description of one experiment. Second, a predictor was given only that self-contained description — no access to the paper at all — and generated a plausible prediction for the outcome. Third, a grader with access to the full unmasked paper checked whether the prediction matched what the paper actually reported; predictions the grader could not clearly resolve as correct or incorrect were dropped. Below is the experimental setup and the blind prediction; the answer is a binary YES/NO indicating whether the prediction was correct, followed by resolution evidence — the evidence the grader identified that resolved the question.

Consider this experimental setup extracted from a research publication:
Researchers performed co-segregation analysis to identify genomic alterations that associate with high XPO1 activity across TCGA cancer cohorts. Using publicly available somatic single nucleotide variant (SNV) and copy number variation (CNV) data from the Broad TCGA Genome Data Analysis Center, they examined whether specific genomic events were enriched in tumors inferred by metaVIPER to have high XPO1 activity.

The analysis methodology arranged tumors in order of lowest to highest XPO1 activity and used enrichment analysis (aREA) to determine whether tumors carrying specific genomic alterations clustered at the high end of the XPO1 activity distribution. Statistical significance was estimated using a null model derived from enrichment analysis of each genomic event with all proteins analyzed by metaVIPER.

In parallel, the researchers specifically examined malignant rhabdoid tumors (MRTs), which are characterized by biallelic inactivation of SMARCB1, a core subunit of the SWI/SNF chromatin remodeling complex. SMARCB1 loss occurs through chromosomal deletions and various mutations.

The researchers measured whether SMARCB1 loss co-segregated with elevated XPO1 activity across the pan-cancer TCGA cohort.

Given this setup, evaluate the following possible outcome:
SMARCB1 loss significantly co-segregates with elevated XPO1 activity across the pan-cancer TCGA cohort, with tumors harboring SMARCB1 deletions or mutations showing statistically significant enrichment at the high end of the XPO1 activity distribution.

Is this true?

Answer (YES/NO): YES